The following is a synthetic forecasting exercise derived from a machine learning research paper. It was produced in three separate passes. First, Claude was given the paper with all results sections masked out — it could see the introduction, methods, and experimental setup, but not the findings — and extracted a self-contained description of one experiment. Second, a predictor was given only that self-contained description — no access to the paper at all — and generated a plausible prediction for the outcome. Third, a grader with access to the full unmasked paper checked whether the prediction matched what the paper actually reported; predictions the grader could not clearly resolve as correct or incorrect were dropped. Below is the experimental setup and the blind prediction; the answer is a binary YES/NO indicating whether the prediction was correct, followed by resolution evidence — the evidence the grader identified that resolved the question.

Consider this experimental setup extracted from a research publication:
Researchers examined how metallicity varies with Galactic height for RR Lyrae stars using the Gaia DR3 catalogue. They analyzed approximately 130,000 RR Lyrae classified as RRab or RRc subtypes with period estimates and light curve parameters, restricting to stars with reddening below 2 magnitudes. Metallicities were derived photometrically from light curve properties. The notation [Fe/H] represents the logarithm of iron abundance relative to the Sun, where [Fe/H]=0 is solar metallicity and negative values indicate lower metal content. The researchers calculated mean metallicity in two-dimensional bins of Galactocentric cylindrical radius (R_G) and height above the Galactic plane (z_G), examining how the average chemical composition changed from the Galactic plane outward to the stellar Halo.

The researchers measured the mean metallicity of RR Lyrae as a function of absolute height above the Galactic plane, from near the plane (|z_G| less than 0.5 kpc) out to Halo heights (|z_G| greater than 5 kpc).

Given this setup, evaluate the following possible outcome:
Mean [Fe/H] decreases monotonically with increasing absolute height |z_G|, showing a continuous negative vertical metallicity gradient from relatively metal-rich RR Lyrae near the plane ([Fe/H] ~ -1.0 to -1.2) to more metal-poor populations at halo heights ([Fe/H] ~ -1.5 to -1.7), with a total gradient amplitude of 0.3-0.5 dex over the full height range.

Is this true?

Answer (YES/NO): NO